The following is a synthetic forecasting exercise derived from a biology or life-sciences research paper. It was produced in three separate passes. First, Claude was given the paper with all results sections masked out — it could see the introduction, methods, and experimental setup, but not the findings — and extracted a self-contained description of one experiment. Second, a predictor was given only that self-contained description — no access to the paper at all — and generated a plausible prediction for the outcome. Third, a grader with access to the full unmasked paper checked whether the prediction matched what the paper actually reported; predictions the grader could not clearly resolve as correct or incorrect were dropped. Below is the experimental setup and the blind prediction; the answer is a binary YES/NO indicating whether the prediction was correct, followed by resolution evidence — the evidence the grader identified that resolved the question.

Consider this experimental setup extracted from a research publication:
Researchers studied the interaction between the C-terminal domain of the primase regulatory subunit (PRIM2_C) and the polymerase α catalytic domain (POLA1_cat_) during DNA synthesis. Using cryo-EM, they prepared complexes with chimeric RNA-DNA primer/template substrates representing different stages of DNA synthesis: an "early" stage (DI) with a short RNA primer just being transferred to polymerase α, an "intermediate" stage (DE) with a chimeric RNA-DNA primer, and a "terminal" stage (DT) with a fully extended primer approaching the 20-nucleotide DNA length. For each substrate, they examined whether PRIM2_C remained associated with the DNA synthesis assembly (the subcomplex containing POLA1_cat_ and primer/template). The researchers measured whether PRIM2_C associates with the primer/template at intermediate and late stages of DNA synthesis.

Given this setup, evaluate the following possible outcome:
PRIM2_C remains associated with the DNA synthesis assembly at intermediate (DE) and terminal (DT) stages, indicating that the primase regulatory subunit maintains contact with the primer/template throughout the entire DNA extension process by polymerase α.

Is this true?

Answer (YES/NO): NO